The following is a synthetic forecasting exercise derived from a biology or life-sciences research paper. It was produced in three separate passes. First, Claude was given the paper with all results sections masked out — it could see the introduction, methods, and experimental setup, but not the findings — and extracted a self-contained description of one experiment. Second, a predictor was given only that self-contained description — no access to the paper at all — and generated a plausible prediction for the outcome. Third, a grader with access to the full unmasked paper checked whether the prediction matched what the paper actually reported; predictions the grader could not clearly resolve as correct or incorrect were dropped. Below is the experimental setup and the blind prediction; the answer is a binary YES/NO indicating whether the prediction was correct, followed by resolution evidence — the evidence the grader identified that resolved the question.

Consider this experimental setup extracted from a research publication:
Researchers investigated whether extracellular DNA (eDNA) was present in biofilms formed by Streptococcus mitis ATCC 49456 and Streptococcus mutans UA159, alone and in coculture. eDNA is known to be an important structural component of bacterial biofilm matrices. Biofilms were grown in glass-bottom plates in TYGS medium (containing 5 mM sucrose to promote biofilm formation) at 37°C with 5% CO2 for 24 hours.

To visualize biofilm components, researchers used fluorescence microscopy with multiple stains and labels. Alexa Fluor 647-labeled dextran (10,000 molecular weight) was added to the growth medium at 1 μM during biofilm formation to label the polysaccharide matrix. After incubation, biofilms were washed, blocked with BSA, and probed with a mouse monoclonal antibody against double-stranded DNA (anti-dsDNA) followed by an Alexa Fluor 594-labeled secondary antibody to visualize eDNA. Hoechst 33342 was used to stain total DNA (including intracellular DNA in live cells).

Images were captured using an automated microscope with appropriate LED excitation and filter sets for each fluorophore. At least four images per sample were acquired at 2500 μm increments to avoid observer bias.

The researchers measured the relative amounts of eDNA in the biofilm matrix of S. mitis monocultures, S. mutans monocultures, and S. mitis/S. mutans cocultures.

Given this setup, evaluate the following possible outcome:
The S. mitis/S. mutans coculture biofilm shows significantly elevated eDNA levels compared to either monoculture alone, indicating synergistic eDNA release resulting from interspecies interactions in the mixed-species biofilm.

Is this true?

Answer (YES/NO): NO